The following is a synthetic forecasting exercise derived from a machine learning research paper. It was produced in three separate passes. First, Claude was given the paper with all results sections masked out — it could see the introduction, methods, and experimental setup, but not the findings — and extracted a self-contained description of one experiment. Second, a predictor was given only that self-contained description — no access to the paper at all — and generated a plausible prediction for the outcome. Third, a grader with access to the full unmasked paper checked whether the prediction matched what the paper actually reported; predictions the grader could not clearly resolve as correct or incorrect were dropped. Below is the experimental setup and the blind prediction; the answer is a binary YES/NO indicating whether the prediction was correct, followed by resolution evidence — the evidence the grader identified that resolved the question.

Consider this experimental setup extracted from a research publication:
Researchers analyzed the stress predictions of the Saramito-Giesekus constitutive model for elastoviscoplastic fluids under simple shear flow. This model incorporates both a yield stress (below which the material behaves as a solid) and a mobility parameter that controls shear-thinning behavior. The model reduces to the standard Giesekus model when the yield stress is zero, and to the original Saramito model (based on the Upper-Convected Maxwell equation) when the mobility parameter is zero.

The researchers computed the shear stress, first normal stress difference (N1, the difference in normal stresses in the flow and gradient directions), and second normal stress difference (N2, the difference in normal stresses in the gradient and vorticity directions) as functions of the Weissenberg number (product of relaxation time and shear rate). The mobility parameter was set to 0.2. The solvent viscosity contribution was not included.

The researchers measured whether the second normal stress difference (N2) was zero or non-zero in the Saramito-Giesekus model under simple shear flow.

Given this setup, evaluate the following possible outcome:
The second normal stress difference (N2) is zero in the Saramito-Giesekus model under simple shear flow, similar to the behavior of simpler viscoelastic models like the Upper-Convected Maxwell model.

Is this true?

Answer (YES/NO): NO